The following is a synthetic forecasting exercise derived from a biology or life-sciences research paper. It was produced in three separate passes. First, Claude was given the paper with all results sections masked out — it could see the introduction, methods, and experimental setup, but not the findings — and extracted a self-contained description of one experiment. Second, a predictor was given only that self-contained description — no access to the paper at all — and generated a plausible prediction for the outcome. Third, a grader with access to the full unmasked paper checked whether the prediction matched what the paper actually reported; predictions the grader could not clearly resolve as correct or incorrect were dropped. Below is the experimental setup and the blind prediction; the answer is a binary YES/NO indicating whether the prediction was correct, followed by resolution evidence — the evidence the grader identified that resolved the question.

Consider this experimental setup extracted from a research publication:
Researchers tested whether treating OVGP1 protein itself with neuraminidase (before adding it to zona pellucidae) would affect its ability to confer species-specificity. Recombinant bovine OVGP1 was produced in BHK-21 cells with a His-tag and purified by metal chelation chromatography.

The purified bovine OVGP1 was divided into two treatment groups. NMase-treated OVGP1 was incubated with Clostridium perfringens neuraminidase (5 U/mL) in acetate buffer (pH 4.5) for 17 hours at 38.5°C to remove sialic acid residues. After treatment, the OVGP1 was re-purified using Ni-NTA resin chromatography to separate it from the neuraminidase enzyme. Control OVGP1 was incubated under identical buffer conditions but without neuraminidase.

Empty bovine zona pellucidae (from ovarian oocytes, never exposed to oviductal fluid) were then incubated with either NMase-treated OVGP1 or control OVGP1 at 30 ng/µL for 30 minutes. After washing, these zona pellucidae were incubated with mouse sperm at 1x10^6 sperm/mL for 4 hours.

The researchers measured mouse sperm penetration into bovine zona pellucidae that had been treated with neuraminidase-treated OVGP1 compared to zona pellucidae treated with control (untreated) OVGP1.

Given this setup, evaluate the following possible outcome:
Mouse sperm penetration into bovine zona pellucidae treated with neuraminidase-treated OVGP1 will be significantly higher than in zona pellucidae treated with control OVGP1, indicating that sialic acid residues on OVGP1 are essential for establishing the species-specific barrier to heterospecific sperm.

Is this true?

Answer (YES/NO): YES